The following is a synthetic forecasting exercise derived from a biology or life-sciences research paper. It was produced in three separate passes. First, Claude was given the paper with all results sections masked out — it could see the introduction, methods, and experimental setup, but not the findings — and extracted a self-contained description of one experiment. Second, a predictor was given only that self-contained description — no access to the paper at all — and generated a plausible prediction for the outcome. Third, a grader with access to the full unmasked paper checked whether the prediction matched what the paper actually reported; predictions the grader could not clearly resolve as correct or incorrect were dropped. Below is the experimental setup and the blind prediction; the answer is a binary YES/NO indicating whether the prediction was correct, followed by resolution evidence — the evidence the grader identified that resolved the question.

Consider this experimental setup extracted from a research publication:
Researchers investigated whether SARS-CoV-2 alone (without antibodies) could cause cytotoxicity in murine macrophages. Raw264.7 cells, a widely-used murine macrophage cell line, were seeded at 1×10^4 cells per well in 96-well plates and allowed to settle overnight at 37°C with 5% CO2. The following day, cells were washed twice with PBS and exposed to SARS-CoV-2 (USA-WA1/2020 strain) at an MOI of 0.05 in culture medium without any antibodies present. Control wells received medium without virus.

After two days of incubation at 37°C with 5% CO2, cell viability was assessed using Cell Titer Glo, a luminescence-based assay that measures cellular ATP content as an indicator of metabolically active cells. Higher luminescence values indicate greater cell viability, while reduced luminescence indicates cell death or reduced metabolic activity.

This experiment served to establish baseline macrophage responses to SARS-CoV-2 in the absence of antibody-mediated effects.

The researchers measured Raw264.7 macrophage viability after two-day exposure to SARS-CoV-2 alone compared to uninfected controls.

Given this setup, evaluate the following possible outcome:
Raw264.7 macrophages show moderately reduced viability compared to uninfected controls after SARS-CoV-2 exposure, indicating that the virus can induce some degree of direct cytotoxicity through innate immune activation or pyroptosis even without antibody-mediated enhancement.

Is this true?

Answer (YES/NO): NO